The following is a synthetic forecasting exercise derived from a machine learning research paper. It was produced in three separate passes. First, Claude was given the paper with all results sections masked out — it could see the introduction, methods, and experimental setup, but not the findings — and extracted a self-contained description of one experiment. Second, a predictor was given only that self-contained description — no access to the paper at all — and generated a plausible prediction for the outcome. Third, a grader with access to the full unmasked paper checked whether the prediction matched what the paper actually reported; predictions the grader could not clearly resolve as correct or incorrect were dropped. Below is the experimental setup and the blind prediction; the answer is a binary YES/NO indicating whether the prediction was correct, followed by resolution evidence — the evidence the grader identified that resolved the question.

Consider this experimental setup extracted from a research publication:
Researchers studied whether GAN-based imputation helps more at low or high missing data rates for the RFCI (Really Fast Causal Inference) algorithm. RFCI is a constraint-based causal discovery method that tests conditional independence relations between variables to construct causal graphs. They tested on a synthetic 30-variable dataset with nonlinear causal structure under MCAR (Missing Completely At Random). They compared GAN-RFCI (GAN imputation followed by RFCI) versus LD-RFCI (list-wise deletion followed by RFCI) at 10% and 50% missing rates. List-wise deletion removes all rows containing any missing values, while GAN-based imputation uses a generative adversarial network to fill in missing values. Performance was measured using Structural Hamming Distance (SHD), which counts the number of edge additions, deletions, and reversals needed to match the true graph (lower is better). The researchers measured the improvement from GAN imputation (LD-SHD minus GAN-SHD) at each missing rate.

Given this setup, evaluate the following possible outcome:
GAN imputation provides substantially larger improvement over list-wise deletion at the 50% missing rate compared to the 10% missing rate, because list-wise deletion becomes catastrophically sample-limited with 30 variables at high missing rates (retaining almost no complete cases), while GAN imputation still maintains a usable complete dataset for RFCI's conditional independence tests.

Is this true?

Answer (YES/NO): NO